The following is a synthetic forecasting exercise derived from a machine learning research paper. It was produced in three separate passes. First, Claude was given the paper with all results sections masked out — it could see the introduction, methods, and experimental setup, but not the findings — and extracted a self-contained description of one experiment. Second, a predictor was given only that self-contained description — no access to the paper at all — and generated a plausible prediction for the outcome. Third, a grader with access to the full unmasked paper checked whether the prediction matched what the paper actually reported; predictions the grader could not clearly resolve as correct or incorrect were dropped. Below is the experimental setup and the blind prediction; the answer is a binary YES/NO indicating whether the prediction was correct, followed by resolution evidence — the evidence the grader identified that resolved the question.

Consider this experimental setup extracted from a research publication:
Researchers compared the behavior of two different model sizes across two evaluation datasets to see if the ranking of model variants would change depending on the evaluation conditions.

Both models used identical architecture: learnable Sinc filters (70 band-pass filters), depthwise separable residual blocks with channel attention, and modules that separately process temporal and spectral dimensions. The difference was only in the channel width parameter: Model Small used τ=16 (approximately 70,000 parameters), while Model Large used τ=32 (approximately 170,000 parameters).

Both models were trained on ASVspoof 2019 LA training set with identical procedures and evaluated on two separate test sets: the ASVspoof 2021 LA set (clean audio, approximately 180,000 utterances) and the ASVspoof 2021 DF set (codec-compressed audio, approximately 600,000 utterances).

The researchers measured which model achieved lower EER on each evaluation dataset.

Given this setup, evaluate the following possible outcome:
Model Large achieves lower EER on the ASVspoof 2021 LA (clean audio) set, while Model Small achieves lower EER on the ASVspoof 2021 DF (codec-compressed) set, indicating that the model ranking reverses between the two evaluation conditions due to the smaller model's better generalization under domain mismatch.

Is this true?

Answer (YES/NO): NO